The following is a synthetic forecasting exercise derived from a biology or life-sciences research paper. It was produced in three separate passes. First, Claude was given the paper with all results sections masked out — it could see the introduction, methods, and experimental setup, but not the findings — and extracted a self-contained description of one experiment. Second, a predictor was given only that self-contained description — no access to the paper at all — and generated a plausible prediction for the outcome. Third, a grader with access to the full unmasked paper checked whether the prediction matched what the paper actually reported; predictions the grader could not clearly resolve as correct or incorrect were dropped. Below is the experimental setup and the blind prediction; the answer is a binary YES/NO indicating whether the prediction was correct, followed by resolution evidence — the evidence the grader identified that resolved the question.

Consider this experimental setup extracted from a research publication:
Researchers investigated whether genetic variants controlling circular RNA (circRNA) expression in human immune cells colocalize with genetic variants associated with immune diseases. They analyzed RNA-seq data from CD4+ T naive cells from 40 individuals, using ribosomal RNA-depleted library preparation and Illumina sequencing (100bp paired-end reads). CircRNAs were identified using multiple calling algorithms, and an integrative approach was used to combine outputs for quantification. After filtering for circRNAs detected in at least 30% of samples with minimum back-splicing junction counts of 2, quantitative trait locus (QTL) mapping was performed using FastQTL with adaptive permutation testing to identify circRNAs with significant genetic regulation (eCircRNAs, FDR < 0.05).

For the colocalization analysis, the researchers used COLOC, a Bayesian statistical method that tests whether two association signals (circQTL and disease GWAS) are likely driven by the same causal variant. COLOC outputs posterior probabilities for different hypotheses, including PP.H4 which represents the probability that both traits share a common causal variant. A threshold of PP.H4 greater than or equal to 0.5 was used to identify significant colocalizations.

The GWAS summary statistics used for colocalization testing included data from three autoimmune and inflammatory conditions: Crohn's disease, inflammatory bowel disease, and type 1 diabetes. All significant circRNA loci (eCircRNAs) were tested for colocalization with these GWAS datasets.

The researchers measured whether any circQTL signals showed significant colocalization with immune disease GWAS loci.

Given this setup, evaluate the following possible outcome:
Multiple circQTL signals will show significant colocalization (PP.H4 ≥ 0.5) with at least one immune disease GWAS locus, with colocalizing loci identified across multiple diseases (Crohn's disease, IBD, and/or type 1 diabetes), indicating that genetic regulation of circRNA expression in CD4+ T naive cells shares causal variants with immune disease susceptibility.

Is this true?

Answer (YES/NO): YES